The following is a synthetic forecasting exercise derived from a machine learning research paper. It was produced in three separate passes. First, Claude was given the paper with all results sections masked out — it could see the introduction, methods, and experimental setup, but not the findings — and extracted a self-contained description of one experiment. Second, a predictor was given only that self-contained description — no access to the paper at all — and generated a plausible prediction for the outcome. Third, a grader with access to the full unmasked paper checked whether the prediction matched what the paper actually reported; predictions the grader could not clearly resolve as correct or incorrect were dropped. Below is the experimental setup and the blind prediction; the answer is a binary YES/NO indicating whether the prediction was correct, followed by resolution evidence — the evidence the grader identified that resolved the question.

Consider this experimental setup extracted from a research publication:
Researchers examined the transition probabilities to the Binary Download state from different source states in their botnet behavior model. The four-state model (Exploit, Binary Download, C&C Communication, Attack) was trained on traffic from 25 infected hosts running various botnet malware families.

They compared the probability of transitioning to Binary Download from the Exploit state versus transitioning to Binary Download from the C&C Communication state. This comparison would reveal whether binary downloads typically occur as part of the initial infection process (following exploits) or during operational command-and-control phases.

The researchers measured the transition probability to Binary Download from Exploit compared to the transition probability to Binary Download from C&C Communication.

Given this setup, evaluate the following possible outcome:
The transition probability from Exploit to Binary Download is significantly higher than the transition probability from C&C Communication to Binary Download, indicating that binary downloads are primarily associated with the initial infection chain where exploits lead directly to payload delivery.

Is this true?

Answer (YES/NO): YES